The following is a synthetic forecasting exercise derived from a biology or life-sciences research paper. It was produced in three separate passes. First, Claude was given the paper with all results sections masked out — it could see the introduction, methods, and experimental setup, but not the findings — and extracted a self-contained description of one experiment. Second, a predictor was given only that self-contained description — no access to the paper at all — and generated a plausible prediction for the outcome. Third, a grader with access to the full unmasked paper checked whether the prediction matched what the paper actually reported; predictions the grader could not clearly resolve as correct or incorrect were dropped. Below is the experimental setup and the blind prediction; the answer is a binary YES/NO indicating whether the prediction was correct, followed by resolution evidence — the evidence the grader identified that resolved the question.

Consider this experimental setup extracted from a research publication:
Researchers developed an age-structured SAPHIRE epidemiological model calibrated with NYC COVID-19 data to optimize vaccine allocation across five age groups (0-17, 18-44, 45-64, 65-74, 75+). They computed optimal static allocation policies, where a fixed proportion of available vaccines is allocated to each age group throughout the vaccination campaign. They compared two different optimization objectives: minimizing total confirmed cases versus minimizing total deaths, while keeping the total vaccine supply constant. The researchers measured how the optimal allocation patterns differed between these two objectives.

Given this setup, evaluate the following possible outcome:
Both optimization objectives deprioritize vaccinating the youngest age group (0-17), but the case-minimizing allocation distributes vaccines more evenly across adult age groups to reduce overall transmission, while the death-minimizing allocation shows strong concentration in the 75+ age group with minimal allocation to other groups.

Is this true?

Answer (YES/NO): NO